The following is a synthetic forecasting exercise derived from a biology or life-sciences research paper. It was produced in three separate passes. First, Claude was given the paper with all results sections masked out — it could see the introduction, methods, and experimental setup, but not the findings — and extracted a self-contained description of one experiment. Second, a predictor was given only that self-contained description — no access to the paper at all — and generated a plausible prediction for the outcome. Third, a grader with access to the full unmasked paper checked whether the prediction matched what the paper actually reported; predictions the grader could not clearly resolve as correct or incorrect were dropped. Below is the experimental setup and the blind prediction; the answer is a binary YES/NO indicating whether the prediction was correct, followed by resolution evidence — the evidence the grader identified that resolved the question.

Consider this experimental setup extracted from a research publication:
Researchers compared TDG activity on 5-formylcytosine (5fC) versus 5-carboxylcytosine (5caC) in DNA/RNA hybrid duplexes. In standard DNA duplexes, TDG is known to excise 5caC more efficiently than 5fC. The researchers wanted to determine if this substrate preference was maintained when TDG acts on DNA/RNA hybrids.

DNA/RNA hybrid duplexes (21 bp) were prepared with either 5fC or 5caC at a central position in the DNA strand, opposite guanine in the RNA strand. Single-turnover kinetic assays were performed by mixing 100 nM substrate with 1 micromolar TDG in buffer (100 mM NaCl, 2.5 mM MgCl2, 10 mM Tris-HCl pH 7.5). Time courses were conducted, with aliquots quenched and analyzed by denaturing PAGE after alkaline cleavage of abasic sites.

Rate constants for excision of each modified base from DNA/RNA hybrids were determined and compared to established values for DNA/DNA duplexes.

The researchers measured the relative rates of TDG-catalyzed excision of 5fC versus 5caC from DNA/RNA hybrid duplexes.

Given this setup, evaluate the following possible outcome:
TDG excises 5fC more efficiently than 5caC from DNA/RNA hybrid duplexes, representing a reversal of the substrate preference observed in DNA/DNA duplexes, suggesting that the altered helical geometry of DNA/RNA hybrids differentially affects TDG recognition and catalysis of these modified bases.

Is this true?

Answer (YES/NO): NO